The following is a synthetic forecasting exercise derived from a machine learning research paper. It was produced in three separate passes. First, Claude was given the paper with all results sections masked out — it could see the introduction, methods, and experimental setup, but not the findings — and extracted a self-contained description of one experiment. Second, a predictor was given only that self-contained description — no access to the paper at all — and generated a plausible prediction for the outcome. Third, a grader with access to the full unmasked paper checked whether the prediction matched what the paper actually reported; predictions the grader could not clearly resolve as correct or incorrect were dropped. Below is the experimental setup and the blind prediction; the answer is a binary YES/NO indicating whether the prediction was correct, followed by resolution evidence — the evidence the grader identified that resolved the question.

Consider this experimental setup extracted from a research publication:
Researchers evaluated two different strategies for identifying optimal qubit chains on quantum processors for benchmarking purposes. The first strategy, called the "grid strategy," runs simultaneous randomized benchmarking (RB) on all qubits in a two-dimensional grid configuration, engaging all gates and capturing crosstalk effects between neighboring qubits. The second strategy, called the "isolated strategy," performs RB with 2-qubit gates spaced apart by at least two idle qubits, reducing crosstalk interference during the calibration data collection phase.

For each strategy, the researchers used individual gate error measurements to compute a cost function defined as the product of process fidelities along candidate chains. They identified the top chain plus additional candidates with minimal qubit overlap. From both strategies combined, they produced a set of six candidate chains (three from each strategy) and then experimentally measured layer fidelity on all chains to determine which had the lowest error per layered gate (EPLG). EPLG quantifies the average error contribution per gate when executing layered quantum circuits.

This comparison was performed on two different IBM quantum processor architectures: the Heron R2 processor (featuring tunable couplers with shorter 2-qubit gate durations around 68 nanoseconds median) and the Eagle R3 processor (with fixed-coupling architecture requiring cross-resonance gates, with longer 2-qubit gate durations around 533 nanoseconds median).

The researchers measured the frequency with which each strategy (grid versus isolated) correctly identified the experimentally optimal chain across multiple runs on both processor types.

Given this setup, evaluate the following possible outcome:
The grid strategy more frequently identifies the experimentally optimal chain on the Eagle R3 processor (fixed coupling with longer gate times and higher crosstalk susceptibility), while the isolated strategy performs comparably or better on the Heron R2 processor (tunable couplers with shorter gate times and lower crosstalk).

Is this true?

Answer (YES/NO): NO